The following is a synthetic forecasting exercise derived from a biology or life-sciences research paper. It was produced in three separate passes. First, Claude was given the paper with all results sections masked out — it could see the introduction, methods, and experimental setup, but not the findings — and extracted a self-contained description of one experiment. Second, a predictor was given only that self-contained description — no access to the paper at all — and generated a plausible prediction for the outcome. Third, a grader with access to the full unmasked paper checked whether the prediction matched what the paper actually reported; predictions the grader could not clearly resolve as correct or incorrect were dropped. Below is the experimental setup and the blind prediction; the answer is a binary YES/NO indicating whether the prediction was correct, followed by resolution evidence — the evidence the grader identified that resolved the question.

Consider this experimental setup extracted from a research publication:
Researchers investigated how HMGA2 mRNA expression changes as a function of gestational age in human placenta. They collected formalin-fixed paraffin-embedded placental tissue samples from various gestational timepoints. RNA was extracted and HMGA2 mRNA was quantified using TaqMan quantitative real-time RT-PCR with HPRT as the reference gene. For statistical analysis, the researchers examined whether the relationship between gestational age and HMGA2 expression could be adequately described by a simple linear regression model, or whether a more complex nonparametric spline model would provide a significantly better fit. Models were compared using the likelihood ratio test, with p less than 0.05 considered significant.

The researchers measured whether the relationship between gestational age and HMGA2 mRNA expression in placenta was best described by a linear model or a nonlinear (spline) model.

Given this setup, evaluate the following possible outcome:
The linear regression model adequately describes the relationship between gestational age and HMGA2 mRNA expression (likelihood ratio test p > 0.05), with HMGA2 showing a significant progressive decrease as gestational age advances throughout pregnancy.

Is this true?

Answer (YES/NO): NO